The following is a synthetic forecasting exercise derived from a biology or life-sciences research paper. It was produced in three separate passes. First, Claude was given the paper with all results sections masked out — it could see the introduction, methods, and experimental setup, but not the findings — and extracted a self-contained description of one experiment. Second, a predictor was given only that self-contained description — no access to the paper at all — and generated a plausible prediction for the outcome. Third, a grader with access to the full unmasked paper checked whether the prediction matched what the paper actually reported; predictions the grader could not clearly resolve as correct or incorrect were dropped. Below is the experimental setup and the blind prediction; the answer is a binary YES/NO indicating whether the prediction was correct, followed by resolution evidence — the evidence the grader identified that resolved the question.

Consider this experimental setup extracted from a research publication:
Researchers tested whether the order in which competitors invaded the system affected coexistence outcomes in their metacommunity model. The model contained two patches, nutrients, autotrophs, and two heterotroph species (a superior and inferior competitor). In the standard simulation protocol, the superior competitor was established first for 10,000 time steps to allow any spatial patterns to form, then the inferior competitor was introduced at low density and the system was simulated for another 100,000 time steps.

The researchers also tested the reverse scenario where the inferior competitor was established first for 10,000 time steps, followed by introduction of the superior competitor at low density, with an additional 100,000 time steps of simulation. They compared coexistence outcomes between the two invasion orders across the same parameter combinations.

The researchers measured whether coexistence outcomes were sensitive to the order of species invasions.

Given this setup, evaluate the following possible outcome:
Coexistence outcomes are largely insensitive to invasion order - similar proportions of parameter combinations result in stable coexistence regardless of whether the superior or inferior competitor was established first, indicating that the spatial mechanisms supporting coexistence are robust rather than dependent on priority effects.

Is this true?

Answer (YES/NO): YES